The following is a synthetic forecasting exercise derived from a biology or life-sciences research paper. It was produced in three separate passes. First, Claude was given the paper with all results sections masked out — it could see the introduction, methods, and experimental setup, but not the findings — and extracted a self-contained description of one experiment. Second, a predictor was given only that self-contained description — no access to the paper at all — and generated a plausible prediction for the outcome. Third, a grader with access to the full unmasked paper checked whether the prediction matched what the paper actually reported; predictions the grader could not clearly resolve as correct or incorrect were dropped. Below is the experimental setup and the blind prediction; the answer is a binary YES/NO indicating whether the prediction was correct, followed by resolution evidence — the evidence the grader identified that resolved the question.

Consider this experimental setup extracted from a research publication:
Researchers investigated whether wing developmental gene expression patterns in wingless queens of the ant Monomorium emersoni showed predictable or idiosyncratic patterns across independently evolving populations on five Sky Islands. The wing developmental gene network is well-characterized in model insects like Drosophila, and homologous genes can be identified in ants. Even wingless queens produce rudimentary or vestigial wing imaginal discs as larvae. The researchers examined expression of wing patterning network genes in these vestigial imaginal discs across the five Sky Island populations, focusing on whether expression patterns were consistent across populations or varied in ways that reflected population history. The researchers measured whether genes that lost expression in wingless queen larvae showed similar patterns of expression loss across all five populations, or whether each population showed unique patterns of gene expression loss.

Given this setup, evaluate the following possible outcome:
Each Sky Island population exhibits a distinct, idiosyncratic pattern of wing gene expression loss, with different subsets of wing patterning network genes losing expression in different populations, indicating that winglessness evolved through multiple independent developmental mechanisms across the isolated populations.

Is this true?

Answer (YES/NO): NO